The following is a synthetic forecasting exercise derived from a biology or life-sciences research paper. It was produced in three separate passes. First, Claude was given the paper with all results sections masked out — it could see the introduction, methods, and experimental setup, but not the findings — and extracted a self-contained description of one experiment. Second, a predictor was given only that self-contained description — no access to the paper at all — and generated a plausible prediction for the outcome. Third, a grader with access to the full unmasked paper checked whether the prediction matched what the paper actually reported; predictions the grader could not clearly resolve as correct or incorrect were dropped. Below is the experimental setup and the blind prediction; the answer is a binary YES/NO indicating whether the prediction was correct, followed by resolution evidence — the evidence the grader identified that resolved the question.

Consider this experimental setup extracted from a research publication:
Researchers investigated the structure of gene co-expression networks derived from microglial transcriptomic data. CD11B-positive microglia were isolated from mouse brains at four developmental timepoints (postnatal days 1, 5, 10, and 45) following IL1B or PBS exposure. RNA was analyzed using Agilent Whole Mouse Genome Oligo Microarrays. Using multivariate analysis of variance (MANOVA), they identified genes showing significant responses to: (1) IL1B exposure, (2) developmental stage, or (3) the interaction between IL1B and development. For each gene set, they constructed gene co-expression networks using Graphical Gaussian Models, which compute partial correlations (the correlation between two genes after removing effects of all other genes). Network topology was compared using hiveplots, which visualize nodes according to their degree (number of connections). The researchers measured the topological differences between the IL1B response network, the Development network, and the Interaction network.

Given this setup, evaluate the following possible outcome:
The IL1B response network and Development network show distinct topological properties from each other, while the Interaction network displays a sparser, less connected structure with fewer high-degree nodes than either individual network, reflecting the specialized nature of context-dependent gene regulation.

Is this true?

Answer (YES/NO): NO